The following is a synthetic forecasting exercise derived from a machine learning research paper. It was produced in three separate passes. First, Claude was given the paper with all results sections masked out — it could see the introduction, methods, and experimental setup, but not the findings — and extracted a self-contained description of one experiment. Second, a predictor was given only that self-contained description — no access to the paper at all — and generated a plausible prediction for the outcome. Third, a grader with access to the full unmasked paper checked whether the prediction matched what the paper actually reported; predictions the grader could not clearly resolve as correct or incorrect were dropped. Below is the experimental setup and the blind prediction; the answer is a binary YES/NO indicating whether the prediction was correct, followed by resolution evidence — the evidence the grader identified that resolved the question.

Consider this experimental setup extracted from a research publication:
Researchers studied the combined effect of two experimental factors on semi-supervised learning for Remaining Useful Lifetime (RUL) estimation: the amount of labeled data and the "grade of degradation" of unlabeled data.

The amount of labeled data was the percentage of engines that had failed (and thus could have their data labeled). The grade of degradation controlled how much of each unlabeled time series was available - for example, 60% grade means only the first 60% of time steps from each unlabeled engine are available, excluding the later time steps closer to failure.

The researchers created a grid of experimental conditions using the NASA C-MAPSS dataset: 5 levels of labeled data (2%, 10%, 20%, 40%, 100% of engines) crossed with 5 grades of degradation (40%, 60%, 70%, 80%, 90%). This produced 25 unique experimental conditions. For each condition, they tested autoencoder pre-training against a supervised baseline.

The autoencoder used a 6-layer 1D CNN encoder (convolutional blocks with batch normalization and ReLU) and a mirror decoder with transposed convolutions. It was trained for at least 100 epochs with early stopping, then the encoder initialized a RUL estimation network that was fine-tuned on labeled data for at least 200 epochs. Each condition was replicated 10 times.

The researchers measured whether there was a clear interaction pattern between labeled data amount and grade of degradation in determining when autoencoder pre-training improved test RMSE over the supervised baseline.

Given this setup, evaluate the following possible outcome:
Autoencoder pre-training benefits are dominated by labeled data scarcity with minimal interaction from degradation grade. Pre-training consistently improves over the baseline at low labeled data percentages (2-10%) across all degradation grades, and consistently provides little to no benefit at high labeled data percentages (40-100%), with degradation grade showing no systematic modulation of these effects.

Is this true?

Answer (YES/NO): NO